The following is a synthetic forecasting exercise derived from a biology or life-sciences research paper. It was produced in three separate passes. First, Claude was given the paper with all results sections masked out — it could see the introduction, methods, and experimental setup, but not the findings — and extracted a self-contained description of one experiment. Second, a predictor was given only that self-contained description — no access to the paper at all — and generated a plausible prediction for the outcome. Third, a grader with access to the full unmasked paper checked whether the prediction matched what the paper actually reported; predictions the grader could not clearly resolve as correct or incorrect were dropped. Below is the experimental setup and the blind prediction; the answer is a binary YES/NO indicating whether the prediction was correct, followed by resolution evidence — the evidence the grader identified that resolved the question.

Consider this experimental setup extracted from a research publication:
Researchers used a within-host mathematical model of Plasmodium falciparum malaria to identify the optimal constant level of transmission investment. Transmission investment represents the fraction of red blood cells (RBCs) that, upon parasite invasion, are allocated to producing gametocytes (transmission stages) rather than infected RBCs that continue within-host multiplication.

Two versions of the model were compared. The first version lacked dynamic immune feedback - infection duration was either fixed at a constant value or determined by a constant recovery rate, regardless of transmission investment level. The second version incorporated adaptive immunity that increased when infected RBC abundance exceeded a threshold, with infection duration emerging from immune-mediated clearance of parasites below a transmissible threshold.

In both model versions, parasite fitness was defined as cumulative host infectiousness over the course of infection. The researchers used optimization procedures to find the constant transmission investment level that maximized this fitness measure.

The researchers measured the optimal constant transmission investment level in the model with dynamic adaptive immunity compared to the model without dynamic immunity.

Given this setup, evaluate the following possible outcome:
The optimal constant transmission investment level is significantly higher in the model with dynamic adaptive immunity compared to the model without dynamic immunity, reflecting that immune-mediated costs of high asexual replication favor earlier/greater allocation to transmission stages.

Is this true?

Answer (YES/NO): NO